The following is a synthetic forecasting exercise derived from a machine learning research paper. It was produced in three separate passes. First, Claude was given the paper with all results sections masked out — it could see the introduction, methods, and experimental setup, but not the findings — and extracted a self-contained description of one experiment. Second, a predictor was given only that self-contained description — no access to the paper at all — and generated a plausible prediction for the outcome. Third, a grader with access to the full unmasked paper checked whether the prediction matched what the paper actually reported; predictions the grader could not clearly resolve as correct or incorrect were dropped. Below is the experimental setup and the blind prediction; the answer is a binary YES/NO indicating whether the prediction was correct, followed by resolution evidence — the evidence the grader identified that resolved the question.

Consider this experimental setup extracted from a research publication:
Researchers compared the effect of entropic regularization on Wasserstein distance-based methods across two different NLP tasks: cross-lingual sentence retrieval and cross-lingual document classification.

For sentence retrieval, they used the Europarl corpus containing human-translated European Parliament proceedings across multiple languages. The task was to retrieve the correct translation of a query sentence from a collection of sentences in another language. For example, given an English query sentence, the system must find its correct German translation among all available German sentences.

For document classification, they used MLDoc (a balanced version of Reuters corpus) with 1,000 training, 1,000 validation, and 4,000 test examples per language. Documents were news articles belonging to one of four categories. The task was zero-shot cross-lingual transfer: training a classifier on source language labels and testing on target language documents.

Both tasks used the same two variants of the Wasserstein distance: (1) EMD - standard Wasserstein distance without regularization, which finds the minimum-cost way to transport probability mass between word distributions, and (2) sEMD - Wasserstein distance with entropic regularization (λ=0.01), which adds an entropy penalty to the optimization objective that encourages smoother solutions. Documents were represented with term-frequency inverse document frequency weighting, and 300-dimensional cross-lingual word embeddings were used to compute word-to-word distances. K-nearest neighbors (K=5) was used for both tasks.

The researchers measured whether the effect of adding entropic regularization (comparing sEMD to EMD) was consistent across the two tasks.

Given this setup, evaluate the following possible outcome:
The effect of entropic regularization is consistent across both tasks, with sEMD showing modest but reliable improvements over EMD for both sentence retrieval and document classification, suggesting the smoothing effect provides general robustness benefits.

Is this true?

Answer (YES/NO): NO